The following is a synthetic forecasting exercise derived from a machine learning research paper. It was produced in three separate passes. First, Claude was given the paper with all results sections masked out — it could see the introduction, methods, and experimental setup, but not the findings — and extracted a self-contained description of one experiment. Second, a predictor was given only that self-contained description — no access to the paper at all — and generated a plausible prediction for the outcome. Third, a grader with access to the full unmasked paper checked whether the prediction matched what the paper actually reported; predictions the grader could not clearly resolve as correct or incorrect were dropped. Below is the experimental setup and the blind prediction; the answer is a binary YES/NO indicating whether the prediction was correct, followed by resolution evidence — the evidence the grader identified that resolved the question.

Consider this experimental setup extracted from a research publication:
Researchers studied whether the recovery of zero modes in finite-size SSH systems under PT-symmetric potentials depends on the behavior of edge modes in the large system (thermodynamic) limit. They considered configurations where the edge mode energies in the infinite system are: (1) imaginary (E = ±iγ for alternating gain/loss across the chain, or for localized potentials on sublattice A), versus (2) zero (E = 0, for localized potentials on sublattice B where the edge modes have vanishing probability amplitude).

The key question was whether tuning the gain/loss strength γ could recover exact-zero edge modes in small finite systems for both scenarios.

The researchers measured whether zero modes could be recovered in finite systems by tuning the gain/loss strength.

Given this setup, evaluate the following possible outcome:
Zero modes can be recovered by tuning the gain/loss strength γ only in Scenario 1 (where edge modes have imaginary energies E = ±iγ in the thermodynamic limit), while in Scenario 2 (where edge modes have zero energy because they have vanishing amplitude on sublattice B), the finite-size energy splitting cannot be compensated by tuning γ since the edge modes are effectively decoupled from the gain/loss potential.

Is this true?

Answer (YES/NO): YES